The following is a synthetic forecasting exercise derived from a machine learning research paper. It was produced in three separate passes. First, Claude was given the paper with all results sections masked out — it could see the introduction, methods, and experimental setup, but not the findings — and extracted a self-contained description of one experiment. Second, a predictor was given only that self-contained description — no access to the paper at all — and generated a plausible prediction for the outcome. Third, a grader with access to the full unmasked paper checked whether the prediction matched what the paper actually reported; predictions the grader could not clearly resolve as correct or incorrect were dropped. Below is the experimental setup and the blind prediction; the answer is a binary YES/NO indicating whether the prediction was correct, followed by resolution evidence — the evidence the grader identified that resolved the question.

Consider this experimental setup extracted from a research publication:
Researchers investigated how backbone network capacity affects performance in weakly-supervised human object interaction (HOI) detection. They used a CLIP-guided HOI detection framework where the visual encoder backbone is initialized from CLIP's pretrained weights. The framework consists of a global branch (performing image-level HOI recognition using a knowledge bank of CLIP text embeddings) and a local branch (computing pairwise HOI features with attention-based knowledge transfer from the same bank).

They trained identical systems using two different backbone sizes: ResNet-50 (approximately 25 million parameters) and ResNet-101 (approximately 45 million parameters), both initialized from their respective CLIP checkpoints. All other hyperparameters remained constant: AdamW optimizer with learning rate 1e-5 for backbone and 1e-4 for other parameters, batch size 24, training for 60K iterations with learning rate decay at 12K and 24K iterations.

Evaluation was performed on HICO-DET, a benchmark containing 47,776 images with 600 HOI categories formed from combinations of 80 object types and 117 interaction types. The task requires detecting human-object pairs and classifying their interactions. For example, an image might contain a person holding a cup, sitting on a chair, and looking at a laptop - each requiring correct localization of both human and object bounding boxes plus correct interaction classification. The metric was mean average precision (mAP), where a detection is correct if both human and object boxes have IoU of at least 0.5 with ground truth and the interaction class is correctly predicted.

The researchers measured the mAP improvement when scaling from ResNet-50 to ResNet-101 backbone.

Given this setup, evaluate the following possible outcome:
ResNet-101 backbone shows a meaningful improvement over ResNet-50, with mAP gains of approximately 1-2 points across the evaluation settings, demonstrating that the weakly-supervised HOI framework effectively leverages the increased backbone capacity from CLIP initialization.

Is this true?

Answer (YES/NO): NO